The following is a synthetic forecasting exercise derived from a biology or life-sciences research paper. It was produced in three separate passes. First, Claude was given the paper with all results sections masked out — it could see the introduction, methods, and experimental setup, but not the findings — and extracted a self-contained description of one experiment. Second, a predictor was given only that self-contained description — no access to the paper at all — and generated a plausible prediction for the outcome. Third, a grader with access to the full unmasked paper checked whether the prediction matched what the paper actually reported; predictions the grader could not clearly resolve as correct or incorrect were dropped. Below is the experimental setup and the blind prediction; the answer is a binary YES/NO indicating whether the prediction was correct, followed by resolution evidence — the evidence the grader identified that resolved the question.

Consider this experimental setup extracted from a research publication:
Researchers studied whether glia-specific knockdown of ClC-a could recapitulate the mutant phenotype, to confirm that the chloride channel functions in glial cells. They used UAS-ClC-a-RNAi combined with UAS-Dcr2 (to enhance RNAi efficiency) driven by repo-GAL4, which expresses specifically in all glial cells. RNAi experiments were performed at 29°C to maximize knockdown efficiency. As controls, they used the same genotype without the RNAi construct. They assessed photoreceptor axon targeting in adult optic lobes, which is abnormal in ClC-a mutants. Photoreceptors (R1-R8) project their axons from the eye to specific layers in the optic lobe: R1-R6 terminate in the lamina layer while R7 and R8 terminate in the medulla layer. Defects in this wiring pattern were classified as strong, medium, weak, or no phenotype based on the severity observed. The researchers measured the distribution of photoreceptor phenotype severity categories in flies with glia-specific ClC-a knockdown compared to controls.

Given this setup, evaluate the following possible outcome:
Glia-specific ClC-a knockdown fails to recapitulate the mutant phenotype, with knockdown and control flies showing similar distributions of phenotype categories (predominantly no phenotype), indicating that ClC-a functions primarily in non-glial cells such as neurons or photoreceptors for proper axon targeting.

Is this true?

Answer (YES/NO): NO